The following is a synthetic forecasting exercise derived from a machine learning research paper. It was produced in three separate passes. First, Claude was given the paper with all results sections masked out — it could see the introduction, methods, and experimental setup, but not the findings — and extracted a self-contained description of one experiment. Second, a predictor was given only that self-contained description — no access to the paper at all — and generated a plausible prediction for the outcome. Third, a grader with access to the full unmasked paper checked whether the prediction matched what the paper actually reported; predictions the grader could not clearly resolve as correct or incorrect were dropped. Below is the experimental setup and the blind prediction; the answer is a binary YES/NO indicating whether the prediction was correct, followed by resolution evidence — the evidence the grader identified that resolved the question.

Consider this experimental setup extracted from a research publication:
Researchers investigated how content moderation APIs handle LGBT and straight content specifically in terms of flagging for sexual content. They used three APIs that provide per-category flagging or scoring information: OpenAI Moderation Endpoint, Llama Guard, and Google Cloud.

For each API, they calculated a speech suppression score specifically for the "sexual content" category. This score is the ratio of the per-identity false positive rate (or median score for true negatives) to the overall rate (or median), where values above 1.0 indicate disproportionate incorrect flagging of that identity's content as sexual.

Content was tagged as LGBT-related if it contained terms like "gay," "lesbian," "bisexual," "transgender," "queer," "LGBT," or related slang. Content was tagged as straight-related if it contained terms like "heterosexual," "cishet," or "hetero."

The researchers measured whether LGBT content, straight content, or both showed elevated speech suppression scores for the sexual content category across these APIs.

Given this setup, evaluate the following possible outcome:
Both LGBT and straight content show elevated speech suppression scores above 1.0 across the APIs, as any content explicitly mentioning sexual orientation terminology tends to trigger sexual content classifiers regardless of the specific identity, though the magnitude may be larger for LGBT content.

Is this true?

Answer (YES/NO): YES